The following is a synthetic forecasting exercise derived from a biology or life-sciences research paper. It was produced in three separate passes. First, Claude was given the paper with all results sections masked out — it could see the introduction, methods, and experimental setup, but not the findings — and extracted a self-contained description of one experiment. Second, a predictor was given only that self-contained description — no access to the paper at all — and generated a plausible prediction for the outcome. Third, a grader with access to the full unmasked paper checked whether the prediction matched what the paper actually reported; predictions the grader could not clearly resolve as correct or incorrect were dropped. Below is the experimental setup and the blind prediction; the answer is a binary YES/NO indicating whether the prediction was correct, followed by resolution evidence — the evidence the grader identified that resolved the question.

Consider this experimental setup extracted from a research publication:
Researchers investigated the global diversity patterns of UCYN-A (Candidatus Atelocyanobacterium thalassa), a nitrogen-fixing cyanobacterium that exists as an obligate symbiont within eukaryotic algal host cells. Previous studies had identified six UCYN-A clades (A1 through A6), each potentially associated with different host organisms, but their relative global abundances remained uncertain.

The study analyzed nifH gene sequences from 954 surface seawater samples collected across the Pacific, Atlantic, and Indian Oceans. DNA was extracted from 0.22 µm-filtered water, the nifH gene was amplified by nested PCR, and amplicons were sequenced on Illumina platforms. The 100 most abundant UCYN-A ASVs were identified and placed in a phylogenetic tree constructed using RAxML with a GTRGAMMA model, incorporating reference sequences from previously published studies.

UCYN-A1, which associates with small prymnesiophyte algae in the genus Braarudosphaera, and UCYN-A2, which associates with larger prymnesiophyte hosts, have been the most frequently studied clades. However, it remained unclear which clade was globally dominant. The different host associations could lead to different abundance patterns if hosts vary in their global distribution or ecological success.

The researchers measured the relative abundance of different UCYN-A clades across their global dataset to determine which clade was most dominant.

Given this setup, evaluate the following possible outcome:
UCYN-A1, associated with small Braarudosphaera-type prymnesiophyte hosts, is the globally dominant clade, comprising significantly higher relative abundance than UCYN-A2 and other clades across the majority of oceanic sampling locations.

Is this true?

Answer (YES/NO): YES